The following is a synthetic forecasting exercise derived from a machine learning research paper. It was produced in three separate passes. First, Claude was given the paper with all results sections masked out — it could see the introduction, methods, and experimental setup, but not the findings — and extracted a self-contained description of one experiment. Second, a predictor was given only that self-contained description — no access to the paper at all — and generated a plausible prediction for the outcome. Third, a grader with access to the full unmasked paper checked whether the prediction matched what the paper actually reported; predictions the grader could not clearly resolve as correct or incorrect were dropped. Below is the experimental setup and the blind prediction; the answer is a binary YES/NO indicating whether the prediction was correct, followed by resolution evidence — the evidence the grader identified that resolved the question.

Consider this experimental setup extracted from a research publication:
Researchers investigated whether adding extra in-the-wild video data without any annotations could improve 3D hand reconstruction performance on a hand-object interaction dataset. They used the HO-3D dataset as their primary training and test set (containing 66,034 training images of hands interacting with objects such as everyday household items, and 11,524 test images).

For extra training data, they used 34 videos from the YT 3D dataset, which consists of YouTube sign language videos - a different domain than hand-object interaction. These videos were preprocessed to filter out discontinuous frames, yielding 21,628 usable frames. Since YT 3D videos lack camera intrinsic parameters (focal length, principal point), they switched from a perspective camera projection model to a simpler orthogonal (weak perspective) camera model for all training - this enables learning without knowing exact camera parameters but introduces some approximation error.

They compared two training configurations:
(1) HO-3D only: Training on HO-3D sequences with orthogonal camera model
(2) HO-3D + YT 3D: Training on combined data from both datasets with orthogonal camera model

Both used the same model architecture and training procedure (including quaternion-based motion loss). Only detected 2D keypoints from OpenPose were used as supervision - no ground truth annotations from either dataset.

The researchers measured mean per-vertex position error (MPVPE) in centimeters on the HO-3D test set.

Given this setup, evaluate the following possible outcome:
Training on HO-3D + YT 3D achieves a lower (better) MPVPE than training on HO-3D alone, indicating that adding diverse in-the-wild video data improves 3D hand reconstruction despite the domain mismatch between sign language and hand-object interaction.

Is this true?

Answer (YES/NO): YES